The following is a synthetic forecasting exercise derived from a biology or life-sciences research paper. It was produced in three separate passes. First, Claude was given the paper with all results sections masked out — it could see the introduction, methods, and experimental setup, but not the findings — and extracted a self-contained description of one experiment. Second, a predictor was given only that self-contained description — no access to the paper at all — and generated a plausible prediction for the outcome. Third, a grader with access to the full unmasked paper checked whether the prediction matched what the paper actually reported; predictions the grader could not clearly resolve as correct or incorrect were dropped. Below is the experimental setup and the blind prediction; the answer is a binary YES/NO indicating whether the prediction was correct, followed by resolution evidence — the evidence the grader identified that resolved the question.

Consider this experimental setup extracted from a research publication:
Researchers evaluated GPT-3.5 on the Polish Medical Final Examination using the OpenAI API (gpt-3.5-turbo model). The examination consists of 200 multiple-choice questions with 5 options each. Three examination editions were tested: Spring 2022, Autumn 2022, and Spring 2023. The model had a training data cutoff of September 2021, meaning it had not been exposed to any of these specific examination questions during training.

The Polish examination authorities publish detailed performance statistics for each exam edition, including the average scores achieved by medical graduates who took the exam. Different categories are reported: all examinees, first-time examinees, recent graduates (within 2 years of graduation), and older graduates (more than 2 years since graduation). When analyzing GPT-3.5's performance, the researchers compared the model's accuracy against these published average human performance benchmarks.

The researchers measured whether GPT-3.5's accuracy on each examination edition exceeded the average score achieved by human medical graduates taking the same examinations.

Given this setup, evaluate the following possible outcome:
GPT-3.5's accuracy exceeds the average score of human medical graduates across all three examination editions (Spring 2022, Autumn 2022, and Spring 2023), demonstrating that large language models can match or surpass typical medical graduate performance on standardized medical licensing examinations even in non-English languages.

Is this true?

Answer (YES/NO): NO